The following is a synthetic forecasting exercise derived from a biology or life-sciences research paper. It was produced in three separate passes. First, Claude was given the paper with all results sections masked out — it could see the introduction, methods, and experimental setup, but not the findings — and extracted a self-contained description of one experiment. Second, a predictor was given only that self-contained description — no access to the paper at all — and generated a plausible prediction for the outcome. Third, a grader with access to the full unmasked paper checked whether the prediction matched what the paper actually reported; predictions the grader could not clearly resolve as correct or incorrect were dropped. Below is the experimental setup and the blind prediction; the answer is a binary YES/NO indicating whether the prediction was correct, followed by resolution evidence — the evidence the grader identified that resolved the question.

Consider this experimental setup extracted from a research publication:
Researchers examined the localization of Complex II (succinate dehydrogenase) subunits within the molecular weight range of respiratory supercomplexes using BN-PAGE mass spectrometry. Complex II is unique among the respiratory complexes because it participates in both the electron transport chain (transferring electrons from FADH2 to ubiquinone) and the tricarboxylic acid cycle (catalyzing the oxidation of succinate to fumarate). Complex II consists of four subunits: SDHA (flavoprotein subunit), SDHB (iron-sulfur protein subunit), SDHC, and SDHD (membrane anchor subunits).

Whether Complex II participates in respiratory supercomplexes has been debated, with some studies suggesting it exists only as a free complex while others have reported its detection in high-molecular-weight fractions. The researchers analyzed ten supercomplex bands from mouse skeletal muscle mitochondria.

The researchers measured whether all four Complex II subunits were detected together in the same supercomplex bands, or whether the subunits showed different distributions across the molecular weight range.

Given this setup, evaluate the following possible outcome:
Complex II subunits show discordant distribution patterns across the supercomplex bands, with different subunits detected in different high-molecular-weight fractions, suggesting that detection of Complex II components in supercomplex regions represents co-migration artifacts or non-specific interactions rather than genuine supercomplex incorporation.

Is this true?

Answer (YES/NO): YES